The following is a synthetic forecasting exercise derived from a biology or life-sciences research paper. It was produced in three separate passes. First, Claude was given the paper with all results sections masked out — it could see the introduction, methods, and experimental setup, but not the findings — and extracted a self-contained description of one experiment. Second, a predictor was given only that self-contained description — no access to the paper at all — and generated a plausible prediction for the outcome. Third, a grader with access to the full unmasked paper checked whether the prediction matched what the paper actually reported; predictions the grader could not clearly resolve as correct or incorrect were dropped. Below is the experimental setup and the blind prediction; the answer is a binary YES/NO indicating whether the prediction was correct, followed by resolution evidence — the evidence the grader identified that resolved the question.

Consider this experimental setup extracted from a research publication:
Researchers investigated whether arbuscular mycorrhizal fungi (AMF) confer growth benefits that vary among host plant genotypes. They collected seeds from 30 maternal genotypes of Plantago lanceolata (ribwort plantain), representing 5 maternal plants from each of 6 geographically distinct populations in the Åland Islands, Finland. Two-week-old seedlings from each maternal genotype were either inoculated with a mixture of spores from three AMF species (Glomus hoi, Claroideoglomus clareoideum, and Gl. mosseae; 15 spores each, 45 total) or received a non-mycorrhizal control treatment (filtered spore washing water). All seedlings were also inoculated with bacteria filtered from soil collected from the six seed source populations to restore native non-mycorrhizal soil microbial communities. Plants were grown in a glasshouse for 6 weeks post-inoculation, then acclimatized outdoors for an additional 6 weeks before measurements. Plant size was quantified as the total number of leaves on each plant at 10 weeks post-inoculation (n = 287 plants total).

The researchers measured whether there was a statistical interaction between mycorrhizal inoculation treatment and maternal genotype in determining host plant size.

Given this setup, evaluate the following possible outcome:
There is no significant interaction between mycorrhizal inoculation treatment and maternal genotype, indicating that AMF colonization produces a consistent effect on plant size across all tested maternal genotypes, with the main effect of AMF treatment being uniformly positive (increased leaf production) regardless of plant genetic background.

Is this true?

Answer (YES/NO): NO